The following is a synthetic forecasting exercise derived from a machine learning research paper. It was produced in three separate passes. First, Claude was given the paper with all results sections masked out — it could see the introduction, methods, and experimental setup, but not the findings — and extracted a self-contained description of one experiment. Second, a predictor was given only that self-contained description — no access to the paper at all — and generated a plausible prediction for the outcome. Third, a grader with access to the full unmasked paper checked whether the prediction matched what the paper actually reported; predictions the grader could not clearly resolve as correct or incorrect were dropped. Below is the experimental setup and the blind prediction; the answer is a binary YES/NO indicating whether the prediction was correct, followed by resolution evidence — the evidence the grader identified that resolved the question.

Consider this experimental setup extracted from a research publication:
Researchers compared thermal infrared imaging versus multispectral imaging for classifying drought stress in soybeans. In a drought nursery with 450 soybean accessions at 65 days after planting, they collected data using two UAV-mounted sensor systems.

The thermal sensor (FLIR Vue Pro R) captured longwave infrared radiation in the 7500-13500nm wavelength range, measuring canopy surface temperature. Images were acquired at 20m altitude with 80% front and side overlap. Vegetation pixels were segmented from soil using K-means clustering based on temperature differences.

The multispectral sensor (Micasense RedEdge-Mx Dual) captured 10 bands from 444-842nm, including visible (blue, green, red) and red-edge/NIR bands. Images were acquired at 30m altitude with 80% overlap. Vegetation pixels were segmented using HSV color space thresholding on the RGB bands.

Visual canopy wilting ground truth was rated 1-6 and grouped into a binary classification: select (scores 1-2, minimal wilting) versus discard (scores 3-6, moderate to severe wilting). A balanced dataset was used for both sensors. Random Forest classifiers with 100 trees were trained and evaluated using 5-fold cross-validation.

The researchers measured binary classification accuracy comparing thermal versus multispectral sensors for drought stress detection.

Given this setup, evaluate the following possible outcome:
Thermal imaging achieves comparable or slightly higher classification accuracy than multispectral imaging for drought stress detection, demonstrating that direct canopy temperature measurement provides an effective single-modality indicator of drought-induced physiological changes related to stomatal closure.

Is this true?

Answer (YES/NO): NO